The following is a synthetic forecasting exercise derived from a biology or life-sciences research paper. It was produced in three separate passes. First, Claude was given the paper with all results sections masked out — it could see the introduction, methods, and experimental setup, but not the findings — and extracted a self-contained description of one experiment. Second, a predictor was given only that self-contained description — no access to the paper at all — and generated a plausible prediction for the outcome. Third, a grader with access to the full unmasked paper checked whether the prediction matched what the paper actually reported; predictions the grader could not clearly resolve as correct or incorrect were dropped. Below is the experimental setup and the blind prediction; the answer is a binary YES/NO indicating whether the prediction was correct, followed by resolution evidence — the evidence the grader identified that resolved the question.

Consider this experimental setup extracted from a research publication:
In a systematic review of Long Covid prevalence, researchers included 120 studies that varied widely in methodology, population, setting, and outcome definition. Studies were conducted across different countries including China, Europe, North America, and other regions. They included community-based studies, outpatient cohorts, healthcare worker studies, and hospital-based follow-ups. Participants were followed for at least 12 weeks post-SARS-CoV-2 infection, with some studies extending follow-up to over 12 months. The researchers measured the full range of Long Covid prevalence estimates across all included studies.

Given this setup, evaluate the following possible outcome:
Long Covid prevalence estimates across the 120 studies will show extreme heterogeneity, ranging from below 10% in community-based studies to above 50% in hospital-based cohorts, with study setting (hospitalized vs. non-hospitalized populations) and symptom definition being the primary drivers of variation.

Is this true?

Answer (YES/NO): YES